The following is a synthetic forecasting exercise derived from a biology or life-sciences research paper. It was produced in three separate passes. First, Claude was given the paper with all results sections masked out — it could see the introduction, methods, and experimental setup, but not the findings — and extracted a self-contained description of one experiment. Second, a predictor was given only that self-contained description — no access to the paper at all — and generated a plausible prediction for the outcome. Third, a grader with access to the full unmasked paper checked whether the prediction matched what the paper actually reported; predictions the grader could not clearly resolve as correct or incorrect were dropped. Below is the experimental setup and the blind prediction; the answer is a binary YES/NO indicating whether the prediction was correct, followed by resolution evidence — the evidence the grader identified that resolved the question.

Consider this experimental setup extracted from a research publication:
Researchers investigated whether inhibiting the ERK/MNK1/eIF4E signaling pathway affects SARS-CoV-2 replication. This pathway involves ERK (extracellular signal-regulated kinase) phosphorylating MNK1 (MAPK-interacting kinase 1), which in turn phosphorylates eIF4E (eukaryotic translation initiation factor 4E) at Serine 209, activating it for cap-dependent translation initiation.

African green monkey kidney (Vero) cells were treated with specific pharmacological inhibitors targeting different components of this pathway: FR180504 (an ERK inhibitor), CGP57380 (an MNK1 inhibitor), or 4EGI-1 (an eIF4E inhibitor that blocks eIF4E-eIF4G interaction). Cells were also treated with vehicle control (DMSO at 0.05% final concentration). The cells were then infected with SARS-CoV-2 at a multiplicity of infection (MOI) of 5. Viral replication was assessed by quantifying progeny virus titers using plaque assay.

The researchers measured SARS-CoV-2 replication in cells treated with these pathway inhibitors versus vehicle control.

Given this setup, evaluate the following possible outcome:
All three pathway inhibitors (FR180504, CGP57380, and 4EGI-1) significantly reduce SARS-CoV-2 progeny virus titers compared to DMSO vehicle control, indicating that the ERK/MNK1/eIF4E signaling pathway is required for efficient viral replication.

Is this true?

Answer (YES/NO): YES